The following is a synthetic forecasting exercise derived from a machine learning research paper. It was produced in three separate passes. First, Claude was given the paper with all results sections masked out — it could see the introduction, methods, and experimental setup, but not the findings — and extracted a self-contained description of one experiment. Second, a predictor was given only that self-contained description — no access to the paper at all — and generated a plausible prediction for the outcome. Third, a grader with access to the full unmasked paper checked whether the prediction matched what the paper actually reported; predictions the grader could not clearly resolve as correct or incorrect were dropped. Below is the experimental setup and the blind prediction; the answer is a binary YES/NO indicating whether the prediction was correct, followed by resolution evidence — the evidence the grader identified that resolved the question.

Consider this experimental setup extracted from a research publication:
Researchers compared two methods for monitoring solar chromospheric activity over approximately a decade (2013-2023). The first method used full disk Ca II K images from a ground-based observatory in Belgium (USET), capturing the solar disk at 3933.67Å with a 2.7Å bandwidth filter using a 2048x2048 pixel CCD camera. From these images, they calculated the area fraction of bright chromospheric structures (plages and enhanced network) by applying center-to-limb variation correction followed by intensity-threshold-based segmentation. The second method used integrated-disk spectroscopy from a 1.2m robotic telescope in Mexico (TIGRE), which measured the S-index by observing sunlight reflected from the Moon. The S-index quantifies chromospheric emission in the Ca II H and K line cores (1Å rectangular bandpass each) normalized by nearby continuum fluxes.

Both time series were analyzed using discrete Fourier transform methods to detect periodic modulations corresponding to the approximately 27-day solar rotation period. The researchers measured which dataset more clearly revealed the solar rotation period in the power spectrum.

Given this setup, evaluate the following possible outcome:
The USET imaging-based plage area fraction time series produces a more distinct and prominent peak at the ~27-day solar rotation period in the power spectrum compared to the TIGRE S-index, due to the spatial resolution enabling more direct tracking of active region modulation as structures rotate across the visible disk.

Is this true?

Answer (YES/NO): YES